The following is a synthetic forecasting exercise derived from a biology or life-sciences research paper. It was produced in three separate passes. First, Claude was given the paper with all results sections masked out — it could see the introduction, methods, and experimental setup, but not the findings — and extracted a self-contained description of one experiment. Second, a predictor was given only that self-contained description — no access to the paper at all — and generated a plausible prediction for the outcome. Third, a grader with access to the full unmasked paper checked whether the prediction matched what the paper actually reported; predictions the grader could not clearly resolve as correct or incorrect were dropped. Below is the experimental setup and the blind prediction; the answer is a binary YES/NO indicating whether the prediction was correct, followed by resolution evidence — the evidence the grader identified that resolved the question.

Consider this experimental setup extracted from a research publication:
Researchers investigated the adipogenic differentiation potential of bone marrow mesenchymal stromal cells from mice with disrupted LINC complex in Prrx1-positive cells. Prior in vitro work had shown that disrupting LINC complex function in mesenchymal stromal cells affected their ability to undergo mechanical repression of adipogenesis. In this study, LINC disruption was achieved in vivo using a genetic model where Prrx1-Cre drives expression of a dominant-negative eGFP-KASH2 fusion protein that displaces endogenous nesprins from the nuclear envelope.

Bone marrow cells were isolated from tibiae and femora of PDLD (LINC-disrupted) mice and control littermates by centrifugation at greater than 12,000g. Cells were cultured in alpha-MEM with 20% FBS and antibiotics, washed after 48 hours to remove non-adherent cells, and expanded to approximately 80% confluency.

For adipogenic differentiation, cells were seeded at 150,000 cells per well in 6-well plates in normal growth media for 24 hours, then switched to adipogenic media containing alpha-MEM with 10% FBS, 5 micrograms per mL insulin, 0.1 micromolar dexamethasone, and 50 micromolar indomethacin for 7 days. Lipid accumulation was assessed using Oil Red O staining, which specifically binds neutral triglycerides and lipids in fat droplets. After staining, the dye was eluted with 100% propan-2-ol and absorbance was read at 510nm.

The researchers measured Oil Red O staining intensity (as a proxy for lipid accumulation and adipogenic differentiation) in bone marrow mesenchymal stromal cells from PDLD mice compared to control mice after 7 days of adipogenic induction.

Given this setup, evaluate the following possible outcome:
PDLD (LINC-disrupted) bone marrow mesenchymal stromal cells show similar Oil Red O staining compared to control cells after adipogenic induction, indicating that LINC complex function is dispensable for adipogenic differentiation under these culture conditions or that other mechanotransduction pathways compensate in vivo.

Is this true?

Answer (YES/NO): YES